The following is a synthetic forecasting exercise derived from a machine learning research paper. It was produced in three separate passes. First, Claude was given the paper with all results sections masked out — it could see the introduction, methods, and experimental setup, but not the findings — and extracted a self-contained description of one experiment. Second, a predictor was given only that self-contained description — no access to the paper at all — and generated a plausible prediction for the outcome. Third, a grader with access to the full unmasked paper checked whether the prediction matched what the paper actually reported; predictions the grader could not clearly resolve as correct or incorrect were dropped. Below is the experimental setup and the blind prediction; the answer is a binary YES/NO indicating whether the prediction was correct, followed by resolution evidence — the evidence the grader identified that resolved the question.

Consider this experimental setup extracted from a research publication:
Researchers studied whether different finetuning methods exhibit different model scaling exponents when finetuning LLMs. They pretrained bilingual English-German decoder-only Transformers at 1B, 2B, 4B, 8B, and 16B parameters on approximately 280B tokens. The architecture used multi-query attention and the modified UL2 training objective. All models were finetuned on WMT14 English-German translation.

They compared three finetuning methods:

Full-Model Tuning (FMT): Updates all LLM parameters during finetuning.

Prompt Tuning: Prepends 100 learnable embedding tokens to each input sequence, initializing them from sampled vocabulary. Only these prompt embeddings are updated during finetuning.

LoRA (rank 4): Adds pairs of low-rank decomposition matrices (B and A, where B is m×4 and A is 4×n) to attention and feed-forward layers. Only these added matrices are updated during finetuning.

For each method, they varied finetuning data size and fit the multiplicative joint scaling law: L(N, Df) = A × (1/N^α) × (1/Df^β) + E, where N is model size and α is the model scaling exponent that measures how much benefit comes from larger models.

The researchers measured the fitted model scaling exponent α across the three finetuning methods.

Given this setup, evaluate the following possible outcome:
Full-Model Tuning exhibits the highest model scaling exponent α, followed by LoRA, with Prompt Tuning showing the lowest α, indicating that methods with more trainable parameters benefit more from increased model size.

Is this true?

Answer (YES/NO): NO